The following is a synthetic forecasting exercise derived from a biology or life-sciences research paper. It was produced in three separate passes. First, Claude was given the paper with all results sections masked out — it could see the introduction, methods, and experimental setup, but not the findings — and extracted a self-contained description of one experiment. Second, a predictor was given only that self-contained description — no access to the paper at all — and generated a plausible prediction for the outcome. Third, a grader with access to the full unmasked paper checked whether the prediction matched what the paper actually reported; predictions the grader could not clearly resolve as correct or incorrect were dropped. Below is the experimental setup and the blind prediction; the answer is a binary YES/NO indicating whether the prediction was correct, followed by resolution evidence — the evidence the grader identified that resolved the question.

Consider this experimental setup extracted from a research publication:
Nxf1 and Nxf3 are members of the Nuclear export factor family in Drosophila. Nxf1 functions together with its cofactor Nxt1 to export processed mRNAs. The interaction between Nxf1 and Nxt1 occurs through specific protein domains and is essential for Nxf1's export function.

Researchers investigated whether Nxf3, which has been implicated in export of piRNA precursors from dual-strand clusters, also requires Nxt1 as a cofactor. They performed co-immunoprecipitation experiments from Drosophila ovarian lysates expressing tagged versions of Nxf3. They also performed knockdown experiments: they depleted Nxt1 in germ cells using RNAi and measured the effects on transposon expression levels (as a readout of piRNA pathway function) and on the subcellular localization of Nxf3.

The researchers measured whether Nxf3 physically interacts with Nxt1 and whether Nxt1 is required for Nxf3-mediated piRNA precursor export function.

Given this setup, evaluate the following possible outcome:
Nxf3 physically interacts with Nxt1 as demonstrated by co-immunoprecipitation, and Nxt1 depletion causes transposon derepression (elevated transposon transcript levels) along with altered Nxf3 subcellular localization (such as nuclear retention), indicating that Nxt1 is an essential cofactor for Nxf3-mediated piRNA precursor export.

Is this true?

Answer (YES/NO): NO